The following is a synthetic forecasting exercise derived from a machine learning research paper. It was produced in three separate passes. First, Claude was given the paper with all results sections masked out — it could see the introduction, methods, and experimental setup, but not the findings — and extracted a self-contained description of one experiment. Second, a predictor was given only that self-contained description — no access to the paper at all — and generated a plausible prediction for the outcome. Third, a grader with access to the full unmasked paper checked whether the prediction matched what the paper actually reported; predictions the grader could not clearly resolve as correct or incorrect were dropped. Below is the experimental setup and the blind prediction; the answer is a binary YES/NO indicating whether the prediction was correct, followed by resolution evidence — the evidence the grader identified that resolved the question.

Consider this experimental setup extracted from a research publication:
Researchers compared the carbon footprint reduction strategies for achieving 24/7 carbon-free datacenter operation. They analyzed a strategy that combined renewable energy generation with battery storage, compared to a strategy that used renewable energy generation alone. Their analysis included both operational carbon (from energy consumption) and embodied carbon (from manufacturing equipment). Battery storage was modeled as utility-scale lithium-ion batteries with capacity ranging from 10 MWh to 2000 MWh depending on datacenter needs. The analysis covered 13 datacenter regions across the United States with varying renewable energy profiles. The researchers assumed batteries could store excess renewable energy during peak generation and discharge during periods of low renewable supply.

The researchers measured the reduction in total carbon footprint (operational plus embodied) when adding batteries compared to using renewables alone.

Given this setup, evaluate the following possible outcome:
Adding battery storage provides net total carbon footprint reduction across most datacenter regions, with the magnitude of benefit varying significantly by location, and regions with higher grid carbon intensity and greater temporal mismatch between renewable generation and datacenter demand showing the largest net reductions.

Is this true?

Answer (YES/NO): NO